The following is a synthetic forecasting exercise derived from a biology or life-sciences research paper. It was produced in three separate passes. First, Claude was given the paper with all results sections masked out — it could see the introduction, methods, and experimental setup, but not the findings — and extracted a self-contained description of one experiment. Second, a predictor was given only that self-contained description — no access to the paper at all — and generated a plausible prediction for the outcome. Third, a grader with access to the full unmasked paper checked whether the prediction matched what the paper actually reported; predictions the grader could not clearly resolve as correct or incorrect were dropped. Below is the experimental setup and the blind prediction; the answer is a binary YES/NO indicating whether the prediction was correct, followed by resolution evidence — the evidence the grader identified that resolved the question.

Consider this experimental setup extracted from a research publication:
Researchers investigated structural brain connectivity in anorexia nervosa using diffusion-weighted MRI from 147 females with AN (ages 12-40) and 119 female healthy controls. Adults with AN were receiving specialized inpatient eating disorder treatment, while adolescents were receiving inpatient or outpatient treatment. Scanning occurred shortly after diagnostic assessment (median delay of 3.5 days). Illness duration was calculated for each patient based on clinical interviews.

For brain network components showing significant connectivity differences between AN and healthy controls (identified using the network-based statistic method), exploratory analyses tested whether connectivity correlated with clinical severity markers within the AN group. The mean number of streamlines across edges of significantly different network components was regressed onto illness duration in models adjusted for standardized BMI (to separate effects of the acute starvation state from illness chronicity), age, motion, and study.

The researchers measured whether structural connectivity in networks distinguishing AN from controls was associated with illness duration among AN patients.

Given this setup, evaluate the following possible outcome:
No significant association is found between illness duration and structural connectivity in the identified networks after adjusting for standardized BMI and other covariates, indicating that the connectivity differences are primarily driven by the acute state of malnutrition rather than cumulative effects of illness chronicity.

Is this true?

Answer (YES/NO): YES